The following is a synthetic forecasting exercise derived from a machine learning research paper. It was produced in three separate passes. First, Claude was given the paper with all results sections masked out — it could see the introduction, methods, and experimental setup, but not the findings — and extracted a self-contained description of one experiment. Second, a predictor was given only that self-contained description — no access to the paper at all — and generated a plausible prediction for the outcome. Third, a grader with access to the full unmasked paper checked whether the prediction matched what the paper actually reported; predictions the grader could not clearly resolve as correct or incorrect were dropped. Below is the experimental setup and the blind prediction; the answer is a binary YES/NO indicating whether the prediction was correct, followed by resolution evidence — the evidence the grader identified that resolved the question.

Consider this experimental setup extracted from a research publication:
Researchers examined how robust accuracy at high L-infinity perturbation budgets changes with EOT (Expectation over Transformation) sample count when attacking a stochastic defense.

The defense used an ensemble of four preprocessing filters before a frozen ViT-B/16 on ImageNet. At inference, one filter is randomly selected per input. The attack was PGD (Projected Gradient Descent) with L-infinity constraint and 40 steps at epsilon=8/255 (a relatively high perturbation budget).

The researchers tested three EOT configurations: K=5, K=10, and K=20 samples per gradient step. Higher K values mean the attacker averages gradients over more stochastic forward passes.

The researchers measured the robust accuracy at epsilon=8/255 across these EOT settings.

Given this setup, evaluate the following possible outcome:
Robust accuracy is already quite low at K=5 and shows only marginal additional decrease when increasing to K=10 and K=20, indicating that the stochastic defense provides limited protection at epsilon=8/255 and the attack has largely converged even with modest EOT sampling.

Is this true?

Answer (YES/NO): NO